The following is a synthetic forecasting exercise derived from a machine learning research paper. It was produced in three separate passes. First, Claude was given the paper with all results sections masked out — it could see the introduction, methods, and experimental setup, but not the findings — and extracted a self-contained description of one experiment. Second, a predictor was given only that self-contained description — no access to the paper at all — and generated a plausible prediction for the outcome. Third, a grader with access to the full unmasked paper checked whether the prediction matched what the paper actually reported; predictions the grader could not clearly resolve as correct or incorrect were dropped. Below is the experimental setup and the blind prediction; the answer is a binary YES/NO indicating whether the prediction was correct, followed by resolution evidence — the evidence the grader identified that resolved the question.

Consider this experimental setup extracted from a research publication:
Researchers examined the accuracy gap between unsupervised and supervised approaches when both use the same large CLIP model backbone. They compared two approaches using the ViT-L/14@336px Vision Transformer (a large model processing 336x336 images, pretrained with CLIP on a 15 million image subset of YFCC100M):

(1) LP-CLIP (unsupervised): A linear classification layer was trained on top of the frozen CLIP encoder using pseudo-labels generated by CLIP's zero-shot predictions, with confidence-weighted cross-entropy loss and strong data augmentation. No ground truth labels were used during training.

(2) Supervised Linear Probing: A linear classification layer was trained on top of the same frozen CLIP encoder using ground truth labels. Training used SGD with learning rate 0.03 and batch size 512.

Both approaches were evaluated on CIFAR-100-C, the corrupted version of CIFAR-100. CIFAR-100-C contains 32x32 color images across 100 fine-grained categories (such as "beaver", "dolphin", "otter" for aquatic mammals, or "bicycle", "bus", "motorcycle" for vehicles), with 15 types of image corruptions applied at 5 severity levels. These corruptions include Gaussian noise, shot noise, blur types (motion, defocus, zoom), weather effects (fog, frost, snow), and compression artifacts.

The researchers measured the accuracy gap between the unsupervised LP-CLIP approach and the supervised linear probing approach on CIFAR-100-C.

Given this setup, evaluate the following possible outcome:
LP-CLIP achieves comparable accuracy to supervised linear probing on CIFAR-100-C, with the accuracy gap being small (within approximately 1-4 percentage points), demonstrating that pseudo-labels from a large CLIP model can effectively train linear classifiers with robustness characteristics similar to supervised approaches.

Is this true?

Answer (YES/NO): YES